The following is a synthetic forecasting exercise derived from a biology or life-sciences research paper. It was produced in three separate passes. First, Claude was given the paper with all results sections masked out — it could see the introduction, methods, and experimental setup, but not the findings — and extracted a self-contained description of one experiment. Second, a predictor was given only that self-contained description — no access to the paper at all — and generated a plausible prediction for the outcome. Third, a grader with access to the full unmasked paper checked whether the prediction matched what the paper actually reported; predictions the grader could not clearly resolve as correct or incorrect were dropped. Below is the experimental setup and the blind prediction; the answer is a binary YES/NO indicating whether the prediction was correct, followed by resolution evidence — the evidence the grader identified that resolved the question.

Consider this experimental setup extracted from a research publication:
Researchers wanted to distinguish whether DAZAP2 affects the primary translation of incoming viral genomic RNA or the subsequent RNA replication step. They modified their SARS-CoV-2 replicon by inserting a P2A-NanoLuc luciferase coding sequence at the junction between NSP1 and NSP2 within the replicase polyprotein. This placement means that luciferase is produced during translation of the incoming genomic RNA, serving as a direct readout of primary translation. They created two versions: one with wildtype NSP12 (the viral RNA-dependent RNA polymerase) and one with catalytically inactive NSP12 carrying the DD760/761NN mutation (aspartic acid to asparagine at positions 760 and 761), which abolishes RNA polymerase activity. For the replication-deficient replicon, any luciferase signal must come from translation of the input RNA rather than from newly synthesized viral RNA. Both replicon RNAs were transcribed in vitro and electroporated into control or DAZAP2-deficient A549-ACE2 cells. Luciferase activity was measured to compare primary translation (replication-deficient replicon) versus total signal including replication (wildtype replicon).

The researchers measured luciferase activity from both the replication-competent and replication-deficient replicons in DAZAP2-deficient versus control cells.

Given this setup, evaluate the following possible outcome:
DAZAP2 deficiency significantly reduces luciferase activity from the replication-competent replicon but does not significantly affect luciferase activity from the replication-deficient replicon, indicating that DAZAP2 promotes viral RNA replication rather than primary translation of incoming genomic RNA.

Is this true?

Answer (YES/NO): NO